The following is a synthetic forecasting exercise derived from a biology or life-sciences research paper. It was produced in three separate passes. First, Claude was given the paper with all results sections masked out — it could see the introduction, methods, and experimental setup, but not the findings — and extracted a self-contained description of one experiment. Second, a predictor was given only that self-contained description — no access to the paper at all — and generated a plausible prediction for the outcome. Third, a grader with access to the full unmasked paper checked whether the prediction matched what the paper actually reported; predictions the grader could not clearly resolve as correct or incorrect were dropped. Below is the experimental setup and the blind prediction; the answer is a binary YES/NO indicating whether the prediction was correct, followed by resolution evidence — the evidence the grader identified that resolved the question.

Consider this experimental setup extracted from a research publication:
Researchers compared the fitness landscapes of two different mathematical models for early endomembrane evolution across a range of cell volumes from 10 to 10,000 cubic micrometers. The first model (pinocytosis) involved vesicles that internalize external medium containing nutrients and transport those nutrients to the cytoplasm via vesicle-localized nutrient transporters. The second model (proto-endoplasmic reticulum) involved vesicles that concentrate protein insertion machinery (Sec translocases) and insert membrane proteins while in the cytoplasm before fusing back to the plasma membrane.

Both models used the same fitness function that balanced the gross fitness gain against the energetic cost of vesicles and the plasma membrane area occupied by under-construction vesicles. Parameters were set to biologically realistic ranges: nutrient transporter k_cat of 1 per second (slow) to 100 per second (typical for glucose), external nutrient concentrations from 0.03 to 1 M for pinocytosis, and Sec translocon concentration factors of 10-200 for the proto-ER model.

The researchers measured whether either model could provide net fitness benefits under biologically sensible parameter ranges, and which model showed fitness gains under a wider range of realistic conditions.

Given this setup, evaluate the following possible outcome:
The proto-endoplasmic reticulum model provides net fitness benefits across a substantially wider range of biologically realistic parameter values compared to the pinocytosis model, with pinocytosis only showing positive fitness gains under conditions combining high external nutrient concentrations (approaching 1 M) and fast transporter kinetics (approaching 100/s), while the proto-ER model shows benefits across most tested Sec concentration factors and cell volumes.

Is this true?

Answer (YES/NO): NO